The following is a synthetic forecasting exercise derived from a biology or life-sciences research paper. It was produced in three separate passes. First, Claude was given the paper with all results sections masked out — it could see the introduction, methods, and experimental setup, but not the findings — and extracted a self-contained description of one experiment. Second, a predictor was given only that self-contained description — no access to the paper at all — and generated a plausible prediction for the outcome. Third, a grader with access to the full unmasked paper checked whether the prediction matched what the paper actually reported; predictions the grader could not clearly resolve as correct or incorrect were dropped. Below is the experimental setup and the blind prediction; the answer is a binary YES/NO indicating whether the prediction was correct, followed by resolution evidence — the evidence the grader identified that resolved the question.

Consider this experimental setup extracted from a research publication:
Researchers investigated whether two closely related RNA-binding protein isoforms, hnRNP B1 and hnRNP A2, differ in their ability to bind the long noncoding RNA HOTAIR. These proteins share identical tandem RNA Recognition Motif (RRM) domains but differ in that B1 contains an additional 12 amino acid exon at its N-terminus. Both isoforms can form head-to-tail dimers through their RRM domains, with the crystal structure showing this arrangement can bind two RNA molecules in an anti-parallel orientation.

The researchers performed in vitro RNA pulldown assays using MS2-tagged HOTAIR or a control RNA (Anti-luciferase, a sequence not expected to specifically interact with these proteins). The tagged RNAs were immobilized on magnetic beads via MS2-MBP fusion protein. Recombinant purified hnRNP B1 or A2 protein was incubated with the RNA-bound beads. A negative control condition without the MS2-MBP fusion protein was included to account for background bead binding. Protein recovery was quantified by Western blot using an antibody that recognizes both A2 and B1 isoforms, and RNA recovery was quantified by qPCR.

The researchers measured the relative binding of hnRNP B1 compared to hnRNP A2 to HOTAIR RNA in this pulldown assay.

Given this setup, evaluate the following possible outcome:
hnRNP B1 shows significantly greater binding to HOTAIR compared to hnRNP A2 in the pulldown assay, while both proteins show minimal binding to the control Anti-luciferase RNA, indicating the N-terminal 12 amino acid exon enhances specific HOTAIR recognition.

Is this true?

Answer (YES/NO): YES